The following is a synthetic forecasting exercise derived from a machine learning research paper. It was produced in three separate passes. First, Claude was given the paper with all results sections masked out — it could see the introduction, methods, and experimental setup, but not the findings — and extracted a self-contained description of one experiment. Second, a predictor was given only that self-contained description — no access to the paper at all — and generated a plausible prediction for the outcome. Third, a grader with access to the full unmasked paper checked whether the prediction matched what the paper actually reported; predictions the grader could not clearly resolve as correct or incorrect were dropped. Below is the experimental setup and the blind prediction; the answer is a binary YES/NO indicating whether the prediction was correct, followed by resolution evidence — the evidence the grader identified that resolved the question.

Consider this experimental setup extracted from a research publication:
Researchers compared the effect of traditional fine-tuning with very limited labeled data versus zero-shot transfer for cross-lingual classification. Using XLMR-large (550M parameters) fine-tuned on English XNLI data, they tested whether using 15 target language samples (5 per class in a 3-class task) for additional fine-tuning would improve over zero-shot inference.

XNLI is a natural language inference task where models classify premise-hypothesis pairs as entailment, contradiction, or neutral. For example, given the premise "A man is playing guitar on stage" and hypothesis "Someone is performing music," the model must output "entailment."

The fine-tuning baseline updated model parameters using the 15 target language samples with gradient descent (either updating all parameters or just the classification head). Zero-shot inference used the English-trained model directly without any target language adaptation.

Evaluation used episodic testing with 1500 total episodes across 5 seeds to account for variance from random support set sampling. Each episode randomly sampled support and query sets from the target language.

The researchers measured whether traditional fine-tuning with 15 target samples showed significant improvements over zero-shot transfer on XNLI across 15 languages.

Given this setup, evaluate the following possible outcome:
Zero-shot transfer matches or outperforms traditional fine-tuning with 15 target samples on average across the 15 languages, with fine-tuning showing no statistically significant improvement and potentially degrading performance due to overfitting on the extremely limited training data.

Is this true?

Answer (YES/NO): NO